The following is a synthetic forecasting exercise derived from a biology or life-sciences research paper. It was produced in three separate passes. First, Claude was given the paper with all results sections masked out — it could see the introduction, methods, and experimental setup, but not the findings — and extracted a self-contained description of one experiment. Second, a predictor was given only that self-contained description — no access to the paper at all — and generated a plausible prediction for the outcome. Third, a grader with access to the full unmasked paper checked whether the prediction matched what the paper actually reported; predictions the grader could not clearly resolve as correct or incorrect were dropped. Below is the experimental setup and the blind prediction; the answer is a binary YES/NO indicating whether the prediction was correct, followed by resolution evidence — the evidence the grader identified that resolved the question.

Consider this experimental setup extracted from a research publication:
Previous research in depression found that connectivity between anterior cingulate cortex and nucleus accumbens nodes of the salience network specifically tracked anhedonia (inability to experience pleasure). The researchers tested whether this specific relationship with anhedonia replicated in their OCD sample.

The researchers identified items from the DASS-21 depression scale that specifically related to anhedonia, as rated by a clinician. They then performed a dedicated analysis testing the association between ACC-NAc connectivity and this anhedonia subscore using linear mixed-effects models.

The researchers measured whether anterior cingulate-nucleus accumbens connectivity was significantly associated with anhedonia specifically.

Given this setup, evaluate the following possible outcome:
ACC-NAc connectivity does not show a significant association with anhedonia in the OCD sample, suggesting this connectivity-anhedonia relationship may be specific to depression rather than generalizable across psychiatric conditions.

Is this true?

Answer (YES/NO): YES